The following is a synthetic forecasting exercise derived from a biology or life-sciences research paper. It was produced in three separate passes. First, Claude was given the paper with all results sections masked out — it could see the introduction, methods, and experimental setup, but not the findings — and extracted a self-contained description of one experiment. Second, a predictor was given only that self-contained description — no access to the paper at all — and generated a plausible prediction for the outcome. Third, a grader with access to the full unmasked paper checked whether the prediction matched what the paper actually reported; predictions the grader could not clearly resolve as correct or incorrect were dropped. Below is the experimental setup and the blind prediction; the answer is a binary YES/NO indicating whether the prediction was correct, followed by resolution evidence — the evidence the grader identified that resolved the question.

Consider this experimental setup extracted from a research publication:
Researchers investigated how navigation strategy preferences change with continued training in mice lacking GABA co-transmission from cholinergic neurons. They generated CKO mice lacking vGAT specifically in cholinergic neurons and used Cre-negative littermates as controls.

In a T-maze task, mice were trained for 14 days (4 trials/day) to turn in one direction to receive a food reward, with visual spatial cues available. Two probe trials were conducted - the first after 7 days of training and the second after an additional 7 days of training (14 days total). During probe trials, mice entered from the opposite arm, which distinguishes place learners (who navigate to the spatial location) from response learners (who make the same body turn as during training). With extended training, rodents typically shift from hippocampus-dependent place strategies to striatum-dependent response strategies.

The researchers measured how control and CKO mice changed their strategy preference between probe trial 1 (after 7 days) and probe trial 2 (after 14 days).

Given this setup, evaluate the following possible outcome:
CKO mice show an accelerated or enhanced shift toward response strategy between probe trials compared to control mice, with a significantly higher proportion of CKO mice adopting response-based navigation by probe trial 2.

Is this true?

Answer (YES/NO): NO